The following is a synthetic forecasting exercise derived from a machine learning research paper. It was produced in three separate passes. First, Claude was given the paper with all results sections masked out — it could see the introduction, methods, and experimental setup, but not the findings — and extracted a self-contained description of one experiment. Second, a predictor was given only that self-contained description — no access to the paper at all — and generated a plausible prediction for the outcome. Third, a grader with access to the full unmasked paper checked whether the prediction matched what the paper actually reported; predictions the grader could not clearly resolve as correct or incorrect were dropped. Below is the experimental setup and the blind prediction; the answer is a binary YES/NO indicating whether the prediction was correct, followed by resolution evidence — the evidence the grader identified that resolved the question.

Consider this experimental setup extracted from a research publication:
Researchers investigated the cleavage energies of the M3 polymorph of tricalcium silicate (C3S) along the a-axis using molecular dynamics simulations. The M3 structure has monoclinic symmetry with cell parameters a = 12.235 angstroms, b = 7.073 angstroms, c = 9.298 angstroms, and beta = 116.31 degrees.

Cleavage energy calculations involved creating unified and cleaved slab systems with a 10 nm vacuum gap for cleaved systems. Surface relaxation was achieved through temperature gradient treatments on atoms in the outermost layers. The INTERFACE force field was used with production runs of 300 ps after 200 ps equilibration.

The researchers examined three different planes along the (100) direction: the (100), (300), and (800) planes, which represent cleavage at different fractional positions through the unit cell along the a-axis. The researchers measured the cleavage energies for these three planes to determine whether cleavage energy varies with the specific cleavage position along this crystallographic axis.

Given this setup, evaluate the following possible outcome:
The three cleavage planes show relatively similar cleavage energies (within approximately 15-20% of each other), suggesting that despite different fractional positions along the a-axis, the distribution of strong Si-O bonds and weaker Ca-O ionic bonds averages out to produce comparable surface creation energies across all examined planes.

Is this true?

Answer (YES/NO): NO